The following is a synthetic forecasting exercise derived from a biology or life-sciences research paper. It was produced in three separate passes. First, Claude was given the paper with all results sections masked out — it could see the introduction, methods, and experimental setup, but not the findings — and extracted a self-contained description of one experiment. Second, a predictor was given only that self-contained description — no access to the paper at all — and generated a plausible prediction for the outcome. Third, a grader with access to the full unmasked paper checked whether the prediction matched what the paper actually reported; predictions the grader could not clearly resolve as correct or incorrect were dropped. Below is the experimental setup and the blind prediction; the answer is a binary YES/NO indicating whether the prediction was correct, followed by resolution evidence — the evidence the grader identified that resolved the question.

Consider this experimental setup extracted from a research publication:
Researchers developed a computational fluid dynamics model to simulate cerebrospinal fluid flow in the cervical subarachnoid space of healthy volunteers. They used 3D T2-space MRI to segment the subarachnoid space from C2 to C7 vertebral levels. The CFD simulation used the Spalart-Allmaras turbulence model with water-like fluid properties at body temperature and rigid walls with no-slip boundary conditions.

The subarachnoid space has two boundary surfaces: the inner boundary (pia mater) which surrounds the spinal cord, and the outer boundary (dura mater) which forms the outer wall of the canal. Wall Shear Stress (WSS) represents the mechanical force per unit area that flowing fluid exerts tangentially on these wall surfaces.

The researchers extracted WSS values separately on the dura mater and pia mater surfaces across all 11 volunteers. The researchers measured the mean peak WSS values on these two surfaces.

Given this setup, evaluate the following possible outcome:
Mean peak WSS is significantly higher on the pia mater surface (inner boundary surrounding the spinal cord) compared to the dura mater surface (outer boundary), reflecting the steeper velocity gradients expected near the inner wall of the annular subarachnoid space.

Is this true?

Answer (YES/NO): NO